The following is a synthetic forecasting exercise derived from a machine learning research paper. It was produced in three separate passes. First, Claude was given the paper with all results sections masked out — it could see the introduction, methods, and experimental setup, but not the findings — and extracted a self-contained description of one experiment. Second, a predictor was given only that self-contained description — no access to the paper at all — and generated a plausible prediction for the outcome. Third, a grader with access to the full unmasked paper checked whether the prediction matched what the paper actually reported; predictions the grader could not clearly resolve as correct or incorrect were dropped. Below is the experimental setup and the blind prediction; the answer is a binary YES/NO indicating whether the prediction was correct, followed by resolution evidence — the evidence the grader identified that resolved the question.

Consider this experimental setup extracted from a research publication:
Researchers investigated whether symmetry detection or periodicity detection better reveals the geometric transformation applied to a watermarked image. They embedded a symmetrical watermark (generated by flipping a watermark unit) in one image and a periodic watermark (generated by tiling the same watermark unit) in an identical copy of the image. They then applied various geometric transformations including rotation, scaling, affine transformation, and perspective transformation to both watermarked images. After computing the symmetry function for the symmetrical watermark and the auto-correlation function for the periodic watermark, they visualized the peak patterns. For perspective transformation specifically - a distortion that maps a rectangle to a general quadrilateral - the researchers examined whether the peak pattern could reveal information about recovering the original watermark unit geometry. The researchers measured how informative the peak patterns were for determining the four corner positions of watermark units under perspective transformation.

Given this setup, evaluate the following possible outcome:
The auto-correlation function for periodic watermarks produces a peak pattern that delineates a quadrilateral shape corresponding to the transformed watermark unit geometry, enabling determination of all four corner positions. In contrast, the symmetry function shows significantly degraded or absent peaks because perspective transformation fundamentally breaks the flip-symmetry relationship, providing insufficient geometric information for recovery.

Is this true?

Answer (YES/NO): NO